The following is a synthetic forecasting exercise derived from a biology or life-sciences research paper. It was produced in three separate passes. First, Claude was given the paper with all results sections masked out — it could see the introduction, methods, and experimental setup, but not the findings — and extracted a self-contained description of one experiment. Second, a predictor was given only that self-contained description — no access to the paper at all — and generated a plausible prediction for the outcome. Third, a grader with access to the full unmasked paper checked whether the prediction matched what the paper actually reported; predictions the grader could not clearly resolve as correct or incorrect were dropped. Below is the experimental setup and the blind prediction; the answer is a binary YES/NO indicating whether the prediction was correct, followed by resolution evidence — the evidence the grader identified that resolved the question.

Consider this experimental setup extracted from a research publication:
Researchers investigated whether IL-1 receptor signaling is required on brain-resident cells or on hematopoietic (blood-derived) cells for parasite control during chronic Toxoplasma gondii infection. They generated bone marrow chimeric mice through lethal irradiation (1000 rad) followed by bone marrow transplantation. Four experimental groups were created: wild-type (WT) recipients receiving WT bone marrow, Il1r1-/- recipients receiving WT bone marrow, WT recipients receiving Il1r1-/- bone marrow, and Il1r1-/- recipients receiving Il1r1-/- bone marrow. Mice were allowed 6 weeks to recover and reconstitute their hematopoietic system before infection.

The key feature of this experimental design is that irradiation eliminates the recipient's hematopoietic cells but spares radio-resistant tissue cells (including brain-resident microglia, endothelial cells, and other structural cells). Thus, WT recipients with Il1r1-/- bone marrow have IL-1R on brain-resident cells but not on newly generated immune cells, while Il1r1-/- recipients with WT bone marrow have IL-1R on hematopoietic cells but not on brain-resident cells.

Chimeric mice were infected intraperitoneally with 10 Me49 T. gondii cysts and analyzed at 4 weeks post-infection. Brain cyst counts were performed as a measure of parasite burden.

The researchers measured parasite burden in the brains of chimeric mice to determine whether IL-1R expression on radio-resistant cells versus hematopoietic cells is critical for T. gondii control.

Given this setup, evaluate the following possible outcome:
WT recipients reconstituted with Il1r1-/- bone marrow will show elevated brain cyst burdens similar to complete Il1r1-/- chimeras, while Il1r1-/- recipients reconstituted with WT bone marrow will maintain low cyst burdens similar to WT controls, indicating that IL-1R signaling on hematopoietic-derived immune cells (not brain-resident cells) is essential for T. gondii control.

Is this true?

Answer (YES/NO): NO